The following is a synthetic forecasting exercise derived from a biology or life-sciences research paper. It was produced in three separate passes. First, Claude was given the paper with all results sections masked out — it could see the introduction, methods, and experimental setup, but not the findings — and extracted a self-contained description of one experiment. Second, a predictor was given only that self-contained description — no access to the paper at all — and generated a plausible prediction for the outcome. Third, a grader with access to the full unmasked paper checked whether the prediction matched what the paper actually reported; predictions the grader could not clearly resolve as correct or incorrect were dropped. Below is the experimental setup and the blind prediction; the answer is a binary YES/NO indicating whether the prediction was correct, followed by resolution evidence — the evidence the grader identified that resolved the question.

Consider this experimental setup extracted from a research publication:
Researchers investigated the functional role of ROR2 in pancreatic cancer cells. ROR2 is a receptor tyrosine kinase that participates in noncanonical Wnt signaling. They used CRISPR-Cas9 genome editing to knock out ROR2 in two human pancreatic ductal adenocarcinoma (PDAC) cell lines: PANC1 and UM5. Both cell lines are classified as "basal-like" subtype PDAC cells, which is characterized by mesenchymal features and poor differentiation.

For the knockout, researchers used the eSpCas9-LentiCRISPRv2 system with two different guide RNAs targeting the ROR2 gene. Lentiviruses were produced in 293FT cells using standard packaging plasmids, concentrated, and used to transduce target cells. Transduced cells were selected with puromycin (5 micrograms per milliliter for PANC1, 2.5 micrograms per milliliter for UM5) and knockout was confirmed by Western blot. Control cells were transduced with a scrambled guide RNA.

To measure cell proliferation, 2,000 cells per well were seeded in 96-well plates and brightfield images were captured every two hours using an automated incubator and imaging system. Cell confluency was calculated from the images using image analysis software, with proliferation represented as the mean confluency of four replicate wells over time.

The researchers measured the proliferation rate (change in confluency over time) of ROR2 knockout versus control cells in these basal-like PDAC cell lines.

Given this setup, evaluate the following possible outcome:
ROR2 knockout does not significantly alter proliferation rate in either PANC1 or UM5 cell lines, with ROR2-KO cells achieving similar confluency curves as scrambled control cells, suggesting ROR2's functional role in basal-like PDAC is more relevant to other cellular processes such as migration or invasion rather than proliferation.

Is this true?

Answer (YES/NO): NO